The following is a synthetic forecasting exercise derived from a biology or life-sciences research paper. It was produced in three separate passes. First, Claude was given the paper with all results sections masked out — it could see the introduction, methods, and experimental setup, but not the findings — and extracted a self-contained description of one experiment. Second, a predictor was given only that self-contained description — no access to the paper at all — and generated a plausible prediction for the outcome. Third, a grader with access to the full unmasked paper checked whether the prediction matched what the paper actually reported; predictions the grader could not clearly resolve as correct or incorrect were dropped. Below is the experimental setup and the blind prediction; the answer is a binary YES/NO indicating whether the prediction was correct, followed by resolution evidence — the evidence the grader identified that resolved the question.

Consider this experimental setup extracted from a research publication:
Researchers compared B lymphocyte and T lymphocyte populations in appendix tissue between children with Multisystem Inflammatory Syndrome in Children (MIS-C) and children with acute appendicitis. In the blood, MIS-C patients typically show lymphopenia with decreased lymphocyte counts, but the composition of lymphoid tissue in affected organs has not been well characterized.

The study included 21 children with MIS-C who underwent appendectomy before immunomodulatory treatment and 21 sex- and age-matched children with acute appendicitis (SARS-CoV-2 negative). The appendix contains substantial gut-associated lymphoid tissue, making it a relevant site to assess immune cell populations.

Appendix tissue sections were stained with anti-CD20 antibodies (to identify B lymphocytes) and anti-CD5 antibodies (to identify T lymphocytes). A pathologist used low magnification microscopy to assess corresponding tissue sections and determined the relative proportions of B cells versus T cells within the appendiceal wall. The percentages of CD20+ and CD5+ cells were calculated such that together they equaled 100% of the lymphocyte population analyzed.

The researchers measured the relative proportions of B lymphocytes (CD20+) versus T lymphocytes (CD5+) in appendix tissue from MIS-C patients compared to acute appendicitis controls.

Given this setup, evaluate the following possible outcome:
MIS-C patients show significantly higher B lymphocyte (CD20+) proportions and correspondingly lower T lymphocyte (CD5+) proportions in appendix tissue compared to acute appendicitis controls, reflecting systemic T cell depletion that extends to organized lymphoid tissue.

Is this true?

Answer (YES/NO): YES